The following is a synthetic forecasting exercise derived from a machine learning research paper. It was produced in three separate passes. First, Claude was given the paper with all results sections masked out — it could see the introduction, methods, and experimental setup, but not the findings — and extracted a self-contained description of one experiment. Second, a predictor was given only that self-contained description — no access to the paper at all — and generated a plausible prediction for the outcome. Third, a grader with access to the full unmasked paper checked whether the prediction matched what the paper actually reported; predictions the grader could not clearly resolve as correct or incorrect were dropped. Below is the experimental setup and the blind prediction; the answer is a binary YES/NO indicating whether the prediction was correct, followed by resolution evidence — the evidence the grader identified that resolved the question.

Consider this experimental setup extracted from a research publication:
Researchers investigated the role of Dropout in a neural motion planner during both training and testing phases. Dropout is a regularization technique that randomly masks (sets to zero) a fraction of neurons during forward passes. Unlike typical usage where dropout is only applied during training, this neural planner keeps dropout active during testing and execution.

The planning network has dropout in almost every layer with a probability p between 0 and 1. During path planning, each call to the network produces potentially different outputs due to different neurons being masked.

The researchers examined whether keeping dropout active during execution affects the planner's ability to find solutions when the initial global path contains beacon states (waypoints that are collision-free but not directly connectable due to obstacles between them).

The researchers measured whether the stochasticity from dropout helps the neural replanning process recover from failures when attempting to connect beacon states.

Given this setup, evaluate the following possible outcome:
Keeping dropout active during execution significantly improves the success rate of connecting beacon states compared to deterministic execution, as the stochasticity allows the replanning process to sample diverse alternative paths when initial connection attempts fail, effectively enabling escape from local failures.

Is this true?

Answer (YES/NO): YES